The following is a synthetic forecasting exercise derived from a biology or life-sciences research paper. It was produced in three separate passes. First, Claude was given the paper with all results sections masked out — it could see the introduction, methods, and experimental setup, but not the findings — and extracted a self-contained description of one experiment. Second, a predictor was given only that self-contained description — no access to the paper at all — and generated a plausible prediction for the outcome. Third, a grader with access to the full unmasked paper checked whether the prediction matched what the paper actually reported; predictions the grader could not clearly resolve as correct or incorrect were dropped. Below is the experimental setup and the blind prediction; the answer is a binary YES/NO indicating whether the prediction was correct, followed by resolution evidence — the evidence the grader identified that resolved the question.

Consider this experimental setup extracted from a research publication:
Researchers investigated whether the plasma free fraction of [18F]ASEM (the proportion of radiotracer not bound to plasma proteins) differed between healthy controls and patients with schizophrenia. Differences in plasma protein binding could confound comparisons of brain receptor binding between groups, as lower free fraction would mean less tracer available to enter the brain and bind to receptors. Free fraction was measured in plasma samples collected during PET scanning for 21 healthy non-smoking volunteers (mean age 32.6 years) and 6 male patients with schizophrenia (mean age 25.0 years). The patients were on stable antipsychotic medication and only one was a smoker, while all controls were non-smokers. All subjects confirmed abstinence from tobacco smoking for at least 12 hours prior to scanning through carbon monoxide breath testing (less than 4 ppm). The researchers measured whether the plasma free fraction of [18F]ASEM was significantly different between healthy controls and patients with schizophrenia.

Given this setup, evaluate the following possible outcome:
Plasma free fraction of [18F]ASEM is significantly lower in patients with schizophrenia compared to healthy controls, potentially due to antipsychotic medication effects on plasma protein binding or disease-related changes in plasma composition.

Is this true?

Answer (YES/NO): NO